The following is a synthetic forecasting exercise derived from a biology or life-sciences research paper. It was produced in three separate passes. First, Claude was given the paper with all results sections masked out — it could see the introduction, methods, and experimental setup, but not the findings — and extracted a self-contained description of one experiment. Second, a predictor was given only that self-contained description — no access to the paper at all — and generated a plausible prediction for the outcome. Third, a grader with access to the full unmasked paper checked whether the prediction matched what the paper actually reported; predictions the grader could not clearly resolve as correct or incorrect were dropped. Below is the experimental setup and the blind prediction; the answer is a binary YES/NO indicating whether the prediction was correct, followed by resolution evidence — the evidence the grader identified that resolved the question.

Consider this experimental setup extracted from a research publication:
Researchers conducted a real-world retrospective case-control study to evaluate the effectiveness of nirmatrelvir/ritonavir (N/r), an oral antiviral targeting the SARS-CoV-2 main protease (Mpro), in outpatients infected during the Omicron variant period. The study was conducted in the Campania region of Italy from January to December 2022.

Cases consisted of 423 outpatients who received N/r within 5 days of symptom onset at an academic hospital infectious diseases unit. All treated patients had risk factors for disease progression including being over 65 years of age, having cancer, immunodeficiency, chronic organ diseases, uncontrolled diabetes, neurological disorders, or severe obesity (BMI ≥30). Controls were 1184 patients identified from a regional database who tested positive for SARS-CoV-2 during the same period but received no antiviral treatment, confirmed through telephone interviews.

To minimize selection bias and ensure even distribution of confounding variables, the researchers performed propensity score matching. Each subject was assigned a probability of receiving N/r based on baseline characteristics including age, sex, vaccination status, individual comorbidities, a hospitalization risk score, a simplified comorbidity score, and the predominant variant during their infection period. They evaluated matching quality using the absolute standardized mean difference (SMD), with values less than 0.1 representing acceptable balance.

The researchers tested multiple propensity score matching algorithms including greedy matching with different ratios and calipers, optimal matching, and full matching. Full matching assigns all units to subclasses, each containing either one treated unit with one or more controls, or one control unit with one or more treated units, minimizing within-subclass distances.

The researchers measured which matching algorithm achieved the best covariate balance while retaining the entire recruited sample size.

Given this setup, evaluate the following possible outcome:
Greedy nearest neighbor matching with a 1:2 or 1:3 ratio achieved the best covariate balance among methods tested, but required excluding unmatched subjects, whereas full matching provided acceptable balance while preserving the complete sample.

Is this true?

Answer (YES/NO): NO